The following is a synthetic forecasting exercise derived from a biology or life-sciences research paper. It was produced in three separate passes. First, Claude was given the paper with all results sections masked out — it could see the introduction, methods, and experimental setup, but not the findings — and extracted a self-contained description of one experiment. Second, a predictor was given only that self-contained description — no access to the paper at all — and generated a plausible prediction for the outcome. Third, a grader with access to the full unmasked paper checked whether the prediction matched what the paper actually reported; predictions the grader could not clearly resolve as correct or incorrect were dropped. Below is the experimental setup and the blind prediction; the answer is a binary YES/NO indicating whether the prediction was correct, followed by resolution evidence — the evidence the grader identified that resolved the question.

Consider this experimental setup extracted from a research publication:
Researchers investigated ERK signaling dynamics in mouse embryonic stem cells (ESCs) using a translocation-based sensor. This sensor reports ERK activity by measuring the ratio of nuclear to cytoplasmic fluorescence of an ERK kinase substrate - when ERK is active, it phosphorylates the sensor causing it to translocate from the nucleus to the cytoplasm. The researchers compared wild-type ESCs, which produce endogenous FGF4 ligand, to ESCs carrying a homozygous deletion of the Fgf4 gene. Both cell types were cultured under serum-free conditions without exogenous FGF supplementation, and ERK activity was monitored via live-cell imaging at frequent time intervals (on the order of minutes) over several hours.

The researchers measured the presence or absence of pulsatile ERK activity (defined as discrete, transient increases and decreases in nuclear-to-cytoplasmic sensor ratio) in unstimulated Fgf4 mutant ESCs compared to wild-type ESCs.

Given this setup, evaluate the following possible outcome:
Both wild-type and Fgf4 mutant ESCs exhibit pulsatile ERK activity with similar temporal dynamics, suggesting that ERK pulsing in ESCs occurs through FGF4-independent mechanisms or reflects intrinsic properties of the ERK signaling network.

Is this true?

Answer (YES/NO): NO